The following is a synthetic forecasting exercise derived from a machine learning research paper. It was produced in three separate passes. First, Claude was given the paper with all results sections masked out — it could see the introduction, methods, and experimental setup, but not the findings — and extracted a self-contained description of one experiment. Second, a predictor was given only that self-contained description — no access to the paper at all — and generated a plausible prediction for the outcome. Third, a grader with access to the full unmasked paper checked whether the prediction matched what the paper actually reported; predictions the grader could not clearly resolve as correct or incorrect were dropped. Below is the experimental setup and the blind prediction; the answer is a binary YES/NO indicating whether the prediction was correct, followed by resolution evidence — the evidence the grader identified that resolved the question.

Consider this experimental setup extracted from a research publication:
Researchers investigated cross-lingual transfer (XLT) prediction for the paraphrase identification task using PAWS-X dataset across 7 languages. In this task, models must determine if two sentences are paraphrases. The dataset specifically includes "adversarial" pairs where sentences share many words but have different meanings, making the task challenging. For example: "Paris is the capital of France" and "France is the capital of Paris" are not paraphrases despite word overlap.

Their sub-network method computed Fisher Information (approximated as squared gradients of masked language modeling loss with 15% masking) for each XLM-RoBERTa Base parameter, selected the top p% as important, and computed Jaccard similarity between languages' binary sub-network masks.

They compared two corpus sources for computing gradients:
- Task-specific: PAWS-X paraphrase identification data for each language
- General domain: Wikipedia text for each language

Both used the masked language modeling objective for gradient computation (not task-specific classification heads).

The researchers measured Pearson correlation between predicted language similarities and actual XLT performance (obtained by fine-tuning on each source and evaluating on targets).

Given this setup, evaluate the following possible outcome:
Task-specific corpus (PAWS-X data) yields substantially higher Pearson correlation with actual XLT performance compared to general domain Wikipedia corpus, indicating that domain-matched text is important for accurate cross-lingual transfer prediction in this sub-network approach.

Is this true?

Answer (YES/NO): YES